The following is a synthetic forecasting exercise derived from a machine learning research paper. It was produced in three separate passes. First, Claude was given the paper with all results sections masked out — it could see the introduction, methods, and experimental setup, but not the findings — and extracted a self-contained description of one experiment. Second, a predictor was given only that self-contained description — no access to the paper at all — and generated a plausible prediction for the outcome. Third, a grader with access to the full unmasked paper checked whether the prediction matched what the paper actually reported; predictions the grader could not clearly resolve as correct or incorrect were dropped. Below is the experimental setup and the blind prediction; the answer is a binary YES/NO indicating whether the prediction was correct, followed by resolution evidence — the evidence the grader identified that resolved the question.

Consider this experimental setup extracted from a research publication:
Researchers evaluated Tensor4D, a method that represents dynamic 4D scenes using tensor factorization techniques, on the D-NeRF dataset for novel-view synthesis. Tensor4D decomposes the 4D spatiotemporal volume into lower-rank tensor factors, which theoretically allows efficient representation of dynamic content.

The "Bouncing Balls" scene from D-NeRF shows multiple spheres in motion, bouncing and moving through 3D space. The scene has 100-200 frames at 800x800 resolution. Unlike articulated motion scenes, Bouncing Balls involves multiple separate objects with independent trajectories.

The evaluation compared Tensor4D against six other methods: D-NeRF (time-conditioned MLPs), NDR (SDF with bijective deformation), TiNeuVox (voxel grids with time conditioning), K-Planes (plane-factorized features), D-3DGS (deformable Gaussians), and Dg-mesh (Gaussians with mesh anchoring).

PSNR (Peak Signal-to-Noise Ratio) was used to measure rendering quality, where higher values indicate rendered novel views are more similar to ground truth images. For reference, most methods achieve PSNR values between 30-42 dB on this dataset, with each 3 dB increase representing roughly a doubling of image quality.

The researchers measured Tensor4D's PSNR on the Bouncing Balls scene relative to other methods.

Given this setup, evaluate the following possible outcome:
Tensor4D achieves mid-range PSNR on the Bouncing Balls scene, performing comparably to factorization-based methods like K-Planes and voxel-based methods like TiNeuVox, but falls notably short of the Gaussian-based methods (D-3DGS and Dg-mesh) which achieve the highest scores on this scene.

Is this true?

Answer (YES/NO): NO